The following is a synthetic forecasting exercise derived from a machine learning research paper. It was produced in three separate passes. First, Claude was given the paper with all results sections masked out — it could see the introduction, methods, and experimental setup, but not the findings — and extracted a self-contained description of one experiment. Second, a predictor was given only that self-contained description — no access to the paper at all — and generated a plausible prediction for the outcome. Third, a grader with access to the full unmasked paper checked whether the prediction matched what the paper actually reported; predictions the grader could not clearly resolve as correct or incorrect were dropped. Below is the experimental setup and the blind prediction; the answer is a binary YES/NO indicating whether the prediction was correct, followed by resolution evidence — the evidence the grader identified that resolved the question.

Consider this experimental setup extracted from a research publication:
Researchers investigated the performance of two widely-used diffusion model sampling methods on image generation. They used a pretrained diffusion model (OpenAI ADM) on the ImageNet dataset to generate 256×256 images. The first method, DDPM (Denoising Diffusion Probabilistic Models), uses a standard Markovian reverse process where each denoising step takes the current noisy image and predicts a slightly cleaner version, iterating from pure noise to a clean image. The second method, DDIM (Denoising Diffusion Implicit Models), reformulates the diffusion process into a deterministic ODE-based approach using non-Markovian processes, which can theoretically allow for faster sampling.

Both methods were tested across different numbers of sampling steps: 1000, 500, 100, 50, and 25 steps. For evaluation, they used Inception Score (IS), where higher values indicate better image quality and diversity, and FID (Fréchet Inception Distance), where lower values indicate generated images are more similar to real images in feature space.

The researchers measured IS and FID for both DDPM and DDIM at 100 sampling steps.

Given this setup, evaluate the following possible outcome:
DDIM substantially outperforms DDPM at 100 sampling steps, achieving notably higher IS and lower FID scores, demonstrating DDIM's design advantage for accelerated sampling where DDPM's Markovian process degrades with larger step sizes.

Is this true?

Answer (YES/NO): NO